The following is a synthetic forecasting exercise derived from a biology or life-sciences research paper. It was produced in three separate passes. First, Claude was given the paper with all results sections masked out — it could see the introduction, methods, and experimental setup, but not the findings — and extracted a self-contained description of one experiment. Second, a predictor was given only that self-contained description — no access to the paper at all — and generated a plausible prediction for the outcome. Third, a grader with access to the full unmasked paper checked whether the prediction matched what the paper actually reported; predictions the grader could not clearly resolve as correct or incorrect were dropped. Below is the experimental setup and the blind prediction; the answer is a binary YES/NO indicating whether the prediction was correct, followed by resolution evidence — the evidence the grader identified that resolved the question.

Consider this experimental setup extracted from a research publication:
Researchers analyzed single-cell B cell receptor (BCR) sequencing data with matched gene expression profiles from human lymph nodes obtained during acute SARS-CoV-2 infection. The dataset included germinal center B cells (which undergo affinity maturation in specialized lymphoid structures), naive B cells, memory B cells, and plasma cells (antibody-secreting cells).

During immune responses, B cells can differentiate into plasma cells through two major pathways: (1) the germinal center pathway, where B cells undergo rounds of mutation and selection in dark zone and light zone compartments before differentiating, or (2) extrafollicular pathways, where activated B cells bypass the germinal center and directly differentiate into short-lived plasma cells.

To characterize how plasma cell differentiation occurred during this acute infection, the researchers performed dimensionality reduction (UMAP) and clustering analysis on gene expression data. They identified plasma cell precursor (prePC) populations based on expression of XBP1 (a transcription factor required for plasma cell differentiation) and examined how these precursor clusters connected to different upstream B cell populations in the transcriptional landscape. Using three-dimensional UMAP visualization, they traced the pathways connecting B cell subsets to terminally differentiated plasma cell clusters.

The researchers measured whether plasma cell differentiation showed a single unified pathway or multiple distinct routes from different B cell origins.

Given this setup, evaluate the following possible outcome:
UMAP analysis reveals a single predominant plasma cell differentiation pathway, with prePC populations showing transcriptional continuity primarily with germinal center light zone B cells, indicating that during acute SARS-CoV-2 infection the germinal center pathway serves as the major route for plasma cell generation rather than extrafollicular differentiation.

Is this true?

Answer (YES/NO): NO